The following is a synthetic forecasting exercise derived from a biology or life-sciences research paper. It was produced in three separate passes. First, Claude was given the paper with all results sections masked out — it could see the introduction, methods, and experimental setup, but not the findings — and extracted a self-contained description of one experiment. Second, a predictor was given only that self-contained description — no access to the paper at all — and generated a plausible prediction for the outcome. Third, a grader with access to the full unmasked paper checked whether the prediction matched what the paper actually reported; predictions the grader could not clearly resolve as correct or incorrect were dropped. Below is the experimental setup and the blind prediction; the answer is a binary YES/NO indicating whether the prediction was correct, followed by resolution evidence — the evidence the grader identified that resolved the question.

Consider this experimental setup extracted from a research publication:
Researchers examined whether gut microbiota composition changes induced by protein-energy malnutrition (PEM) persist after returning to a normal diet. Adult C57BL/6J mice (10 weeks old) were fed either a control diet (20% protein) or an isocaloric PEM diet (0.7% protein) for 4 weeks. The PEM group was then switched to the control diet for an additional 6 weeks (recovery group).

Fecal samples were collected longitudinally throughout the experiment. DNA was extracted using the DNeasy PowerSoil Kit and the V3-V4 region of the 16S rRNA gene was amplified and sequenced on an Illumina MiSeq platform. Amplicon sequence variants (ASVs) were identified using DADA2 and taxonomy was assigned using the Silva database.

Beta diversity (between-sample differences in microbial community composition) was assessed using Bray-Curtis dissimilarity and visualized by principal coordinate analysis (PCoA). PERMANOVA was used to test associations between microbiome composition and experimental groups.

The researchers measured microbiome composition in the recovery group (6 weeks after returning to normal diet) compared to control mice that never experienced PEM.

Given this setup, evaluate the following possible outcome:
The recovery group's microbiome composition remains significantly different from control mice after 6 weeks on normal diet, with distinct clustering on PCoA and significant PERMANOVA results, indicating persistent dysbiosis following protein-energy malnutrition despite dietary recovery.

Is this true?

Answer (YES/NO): NO